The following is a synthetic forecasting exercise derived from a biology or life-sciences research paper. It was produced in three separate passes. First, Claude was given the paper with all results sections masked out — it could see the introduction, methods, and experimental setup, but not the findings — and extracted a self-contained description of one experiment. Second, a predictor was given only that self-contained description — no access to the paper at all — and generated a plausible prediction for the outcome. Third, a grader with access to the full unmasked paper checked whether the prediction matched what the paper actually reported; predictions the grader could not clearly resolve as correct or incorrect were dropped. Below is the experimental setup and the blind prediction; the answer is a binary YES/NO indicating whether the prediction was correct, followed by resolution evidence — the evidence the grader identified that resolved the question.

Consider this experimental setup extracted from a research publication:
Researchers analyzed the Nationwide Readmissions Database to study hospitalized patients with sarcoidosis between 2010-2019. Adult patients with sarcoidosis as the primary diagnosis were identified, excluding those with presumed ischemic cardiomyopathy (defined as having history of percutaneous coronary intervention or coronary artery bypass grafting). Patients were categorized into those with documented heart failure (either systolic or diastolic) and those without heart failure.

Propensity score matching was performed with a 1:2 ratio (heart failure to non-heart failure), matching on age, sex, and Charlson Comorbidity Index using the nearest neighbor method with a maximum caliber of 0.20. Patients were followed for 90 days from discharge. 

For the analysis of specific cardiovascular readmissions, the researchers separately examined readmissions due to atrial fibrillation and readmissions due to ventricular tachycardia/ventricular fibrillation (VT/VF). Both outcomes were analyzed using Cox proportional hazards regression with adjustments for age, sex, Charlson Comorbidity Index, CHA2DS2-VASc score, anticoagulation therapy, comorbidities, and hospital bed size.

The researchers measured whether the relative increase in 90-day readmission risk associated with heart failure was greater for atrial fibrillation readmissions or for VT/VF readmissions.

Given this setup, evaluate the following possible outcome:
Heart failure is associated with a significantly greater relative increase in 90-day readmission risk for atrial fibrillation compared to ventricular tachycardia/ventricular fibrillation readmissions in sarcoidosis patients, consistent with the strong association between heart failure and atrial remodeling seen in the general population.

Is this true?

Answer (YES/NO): NO